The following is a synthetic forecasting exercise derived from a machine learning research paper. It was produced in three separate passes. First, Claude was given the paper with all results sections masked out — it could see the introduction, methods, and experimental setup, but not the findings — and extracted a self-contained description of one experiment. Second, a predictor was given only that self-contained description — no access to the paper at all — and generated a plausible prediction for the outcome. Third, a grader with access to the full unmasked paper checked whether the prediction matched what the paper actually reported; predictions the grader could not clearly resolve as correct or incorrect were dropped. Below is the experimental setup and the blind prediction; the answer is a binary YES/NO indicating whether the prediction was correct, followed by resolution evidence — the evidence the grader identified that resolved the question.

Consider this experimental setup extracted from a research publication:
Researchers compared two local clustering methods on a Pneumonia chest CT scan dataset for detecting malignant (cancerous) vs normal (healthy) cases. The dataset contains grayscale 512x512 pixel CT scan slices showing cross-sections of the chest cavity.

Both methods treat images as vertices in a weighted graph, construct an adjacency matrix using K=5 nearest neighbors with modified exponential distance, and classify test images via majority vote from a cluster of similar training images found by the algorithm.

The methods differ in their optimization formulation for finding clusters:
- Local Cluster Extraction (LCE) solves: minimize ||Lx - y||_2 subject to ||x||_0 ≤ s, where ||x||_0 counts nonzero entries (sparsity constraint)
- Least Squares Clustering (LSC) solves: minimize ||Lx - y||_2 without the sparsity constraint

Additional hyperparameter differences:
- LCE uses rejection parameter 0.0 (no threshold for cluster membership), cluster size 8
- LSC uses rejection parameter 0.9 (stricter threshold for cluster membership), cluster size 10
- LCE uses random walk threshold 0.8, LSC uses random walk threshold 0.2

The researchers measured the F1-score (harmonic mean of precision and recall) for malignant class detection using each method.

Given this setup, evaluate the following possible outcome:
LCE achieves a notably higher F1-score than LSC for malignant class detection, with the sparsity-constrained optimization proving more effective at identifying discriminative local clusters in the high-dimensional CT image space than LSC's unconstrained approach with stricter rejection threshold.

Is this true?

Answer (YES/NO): NO